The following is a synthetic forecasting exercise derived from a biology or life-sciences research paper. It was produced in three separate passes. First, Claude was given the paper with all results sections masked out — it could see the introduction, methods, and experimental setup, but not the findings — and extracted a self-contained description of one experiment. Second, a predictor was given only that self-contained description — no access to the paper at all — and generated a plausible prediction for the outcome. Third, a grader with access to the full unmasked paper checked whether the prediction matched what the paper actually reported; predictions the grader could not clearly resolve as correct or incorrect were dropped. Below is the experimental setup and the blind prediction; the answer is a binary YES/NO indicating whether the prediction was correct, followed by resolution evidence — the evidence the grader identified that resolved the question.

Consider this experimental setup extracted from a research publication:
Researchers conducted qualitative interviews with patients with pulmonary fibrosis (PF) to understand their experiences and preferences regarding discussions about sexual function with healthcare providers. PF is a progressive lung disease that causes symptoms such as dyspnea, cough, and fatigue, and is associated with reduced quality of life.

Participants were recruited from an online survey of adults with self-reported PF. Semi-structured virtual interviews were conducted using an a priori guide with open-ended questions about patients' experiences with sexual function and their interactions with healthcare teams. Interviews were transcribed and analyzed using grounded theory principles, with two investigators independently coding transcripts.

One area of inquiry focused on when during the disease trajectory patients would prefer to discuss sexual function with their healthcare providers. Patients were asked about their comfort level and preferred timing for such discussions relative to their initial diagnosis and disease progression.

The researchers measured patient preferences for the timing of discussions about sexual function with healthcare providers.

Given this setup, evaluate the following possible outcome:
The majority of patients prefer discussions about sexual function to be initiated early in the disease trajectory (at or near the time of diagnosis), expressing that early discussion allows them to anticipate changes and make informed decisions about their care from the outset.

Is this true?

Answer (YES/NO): NO